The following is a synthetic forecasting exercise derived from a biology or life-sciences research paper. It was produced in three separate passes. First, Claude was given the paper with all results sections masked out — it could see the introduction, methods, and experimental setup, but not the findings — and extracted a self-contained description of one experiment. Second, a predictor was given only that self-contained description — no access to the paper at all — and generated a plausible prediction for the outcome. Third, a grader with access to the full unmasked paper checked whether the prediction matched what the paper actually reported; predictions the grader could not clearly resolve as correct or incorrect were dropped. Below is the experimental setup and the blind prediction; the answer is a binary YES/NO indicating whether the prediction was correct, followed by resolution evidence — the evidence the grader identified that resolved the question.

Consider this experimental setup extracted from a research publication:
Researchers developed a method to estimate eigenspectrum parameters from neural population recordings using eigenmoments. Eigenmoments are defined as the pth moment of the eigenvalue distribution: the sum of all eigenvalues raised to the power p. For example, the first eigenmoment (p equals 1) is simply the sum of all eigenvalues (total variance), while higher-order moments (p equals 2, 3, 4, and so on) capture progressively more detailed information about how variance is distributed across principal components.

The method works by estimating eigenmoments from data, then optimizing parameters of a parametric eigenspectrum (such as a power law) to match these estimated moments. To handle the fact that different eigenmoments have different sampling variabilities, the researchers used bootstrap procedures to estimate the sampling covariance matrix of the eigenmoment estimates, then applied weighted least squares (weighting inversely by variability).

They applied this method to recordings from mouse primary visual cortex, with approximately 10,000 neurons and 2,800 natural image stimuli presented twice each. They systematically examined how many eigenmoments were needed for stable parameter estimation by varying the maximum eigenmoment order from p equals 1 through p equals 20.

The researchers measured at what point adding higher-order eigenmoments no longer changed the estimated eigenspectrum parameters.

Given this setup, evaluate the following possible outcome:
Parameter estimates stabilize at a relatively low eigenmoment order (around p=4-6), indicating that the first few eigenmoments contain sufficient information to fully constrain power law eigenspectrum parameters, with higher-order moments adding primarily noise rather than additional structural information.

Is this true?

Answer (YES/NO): NO